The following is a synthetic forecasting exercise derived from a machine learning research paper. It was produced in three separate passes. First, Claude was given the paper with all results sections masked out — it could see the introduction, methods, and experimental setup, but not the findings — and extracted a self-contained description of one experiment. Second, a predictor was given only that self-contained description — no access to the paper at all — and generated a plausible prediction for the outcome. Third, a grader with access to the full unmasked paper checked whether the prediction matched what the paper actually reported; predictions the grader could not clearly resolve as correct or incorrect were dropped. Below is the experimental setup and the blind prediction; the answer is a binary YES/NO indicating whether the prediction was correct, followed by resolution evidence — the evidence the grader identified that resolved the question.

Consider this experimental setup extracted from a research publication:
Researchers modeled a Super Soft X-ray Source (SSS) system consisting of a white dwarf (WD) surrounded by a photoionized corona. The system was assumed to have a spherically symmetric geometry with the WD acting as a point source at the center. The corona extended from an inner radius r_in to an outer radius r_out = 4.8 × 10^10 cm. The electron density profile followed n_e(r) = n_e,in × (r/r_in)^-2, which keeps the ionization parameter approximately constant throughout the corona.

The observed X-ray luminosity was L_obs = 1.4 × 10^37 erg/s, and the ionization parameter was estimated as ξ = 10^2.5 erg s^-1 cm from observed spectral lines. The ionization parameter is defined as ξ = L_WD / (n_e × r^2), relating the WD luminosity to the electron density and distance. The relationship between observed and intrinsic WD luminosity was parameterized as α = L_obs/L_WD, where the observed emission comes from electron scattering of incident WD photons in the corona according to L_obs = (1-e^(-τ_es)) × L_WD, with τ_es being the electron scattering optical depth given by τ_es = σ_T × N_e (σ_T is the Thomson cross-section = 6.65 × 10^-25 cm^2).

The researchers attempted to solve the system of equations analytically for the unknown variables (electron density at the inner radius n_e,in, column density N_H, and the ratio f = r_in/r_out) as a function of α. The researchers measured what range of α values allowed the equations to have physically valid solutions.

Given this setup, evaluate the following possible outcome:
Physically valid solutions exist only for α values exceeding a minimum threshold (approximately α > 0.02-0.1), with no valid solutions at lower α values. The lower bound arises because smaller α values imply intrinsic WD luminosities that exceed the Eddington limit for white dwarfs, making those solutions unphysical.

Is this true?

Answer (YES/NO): NO